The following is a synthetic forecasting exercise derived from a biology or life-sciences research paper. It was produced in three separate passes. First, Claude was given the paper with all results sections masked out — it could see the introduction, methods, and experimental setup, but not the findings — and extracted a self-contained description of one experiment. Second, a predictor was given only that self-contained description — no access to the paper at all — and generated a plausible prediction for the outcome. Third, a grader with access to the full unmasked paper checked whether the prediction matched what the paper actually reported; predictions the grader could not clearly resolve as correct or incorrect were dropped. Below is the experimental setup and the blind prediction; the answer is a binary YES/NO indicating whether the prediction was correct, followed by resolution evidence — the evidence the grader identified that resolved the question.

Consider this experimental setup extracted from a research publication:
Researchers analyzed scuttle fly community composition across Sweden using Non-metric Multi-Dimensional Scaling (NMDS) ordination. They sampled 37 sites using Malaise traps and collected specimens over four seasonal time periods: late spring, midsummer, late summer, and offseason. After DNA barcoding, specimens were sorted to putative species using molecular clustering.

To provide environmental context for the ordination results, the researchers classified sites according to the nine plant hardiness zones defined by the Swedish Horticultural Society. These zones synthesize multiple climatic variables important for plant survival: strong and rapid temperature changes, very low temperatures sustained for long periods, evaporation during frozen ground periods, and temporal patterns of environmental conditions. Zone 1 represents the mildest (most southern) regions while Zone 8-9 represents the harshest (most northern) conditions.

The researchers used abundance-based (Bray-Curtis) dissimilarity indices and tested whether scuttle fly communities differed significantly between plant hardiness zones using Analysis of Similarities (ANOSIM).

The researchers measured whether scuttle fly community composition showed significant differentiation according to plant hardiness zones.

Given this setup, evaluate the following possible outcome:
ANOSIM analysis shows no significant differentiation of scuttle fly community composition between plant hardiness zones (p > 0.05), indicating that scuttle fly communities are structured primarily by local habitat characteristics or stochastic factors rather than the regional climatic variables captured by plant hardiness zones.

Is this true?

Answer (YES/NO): NO